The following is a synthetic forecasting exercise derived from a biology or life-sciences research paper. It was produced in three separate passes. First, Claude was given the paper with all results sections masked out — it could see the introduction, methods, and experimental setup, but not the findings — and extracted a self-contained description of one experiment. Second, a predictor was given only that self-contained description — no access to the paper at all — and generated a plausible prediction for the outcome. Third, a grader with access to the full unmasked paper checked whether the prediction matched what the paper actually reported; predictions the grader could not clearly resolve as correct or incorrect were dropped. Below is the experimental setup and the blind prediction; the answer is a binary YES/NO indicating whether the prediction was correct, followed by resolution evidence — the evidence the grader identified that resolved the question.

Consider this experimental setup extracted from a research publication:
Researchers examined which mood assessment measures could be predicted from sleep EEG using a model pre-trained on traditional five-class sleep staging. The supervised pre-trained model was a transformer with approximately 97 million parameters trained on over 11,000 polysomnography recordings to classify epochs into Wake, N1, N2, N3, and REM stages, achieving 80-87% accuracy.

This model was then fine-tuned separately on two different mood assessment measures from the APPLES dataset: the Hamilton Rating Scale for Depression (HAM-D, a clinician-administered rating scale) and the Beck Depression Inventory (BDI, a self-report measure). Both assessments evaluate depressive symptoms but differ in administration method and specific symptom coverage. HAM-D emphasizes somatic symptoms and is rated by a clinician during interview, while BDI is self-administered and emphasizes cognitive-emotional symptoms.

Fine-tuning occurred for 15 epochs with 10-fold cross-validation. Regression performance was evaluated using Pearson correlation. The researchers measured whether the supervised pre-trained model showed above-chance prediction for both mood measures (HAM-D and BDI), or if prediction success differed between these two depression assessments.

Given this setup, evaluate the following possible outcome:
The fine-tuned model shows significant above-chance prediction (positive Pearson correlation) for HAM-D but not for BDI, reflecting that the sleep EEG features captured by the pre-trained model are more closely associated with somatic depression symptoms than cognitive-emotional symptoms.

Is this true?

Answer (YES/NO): YES